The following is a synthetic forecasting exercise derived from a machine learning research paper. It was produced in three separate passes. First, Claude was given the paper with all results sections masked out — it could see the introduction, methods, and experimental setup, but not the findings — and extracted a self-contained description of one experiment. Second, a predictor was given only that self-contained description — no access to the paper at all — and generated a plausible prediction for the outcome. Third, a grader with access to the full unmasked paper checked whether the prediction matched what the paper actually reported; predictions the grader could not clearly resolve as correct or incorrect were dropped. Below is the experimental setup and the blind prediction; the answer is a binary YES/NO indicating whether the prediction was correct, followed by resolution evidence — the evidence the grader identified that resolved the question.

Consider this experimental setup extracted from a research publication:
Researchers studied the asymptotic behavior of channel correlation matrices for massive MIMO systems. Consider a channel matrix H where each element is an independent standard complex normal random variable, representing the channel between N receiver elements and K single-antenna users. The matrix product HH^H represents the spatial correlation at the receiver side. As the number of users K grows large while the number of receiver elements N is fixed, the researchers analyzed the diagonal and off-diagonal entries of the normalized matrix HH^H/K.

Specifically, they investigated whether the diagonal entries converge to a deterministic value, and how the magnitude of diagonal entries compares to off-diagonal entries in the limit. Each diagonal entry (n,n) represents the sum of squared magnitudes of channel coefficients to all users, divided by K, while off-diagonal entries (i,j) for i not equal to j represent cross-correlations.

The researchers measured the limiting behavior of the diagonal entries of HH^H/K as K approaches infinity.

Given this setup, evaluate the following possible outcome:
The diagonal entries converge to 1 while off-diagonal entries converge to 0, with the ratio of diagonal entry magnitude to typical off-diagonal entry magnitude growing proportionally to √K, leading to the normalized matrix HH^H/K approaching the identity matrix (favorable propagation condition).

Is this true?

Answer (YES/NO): NO